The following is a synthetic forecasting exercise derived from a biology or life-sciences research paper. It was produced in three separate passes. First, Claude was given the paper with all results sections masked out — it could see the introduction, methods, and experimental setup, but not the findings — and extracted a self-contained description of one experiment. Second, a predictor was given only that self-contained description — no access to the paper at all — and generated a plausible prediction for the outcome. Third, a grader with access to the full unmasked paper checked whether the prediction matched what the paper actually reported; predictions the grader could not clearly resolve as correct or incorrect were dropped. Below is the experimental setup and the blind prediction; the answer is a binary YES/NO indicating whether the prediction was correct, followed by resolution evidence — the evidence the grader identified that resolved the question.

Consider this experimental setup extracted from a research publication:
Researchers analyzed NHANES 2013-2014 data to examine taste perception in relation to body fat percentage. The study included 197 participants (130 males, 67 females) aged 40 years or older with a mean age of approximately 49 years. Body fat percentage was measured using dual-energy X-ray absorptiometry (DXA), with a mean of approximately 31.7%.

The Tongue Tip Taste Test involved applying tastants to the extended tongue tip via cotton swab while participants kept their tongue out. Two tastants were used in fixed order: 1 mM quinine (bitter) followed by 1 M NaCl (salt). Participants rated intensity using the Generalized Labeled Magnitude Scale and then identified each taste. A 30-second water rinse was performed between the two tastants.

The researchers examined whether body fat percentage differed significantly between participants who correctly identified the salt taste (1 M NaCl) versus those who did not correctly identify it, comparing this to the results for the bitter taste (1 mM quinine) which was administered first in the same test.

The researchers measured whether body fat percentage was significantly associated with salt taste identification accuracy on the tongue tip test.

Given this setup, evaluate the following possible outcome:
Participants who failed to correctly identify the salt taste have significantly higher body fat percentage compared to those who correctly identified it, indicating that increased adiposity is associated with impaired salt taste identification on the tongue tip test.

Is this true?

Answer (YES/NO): NO